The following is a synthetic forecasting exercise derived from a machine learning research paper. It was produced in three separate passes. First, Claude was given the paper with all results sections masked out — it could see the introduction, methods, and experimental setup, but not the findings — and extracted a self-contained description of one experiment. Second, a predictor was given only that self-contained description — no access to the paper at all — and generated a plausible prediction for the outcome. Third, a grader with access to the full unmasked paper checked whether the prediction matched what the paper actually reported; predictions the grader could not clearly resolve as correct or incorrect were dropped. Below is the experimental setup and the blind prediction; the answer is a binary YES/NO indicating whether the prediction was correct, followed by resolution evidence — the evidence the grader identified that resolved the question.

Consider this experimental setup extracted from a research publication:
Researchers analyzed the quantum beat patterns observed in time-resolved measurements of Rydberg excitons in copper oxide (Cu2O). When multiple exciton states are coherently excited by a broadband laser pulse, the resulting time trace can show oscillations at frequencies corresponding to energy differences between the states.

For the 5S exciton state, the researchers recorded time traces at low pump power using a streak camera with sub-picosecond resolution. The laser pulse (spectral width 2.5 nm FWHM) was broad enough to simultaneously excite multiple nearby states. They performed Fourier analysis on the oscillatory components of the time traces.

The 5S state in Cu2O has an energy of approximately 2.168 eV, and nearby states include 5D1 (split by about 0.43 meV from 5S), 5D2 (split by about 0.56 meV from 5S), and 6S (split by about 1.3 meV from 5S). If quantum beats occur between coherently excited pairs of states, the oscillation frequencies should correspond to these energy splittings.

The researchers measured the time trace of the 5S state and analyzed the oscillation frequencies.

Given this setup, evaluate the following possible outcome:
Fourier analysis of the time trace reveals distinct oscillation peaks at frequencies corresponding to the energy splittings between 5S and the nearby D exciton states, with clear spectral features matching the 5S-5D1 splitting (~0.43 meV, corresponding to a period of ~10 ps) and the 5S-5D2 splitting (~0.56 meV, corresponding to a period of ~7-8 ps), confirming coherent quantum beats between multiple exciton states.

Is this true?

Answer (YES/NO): NO